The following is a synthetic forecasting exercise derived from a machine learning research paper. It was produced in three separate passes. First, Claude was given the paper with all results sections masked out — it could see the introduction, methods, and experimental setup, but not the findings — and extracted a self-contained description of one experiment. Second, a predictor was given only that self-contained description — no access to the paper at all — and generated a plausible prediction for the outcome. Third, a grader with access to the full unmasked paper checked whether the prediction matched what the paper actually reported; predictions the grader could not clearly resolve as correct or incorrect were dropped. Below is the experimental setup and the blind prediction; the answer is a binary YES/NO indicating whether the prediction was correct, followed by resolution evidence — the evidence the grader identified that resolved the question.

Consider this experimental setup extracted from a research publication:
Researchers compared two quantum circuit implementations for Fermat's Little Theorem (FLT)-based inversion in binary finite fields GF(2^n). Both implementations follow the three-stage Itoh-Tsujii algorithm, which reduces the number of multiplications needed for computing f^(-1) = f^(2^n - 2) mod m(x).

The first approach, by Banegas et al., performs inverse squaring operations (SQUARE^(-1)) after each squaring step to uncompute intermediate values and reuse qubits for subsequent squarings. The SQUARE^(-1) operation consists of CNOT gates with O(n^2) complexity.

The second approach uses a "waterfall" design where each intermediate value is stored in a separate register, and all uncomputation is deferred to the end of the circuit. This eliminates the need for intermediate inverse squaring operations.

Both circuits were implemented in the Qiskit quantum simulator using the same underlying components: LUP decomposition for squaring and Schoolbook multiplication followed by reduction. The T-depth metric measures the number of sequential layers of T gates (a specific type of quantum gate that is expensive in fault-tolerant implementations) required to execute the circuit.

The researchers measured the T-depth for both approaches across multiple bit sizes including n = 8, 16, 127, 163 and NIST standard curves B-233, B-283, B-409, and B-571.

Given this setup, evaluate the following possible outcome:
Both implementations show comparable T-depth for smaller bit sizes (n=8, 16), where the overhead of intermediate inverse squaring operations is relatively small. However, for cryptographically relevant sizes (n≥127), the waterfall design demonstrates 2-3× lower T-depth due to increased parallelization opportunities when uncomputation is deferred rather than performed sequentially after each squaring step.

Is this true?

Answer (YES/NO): NO